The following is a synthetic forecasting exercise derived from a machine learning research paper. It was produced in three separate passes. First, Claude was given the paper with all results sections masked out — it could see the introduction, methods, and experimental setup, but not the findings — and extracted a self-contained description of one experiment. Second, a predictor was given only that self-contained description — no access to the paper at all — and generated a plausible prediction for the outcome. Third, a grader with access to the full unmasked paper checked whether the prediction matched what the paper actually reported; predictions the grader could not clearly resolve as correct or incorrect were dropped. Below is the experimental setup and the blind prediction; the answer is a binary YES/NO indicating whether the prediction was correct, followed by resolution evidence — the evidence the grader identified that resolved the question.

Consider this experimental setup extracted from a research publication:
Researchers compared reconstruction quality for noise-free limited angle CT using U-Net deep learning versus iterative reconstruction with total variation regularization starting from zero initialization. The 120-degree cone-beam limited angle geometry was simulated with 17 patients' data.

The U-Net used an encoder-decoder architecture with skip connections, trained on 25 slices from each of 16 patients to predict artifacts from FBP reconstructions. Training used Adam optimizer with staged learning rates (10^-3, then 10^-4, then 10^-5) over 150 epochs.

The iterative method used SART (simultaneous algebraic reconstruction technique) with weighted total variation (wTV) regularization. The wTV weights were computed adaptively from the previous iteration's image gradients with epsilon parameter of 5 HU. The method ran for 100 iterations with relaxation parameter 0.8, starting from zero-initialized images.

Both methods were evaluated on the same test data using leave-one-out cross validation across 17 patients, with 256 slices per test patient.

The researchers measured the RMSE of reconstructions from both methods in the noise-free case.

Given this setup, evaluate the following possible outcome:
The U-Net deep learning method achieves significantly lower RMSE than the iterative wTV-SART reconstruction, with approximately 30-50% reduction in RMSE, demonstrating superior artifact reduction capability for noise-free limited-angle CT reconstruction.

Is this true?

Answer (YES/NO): NO